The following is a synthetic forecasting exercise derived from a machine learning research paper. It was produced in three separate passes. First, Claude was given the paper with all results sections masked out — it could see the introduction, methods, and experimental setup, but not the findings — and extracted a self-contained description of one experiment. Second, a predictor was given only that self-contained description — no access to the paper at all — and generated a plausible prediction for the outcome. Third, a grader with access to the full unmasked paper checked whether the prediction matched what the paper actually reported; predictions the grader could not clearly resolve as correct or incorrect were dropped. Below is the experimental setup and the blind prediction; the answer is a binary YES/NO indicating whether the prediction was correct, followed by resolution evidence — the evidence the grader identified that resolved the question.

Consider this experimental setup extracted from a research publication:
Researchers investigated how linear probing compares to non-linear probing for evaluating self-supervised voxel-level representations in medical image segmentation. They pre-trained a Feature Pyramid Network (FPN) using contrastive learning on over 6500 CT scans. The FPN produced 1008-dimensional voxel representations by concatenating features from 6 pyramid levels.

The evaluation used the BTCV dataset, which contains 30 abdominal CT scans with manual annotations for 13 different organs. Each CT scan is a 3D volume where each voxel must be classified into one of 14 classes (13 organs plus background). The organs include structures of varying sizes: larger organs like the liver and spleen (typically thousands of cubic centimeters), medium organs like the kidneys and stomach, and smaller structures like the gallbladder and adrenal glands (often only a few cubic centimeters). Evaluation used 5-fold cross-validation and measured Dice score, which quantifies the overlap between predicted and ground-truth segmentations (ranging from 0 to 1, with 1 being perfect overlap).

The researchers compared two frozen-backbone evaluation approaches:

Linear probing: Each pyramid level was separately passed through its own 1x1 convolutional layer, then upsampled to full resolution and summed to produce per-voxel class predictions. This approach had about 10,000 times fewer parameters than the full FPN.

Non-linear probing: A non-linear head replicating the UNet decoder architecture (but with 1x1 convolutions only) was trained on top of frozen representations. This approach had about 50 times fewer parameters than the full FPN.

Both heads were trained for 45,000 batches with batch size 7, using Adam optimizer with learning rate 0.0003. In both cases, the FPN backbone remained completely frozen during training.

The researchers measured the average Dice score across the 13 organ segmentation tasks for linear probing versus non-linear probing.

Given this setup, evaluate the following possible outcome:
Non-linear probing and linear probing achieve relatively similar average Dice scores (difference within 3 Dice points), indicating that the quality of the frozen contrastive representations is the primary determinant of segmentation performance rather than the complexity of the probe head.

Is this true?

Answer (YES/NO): NO